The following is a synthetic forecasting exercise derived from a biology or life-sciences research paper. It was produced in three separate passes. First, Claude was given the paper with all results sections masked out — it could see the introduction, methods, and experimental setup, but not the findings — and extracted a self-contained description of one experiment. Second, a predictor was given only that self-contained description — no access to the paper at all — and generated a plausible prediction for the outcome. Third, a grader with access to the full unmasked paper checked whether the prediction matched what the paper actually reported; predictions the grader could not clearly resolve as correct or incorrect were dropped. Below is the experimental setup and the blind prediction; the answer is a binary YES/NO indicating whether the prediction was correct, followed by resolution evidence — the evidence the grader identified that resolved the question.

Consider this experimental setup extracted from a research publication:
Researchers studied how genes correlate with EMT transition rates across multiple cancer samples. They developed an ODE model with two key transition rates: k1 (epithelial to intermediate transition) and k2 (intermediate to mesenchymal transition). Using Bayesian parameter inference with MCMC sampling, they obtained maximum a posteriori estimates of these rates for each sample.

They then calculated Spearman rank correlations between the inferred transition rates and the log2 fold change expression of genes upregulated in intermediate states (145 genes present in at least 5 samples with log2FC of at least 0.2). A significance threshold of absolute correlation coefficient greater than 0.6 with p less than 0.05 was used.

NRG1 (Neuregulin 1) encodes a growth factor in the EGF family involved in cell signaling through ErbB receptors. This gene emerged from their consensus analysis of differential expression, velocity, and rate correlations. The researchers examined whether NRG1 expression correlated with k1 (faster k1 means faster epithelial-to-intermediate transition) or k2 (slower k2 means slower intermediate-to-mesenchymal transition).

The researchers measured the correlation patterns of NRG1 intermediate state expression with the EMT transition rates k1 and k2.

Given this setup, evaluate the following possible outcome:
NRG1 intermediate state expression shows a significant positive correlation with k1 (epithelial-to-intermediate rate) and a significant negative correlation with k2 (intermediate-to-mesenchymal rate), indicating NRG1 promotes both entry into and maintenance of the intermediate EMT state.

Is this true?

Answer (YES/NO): NO